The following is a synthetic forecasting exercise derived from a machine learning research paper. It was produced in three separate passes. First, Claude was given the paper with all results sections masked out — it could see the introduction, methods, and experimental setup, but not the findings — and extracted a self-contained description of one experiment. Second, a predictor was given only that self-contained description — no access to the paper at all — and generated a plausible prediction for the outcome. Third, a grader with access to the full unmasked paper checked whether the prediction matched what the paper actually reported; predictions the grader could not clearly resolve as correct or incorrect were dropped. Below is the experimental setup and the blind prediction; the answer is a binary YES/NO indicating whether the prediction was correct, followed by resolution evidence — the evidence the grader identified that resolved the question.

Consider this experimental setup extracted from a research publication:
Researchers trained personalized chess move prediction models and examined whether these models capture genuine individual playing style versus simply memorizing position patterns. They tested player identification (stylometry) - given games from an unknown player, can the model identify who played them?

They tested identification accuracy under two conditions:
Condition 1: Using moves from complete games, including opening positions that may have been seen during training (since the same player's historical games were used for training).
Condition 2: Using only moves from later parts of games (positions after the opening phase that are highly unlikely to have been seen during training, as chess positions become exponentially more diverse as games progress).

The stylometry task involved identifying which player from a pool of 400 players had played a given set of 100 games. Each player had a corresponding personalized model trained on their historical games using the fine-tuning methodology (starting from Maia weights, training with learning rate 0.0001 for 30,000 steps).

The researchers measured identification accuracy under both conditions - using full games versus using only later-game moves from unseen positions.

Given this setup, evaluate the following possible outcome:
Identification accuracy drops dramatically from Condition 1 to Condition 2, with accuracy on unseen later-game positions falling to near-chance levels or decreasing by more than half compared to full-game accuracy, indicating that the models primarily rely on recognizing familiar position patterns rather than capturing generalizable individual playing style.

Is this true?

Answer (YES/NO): NO